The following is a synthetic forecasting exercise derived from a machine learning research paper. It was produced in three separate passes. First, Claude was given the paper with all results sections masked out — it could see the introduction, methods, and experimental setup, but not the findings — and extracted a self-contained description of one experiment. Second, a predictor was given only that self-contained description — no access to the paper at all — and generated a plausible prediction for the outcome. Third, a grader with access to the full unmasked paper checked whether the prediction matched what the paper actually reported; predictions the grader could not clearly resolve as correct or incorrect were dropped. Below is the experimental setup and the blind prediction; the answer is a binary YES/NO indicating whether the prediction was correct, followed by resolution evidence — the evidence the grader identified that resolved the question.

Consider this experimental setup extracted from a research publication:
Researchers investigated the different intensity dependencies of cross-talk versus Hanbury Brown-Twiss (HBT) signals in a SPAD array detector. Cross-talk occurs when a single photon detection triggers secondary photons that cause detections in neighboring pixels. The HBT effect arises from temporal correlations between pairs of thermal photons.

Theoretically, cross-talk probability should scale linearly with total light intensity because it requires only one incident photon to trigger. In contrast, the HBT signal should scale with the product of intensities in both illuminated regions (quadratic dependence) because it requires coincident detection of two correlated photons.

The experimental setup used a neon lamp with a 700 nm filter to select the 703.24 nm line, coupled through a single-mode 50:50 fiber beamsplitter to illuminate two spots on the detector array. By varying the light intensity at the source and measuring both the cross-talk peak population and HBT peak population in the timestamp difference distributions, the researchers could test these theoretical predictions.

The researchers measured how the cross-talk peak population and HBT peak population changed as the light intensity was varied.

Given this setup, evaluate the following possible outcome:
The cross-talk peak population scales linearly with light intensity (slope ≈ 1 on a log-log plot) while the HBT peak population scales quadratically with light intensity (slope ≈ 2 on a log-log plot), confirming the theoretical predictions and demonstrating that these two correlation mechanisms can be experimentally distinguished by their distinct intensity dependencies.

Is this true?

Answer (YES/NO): YES